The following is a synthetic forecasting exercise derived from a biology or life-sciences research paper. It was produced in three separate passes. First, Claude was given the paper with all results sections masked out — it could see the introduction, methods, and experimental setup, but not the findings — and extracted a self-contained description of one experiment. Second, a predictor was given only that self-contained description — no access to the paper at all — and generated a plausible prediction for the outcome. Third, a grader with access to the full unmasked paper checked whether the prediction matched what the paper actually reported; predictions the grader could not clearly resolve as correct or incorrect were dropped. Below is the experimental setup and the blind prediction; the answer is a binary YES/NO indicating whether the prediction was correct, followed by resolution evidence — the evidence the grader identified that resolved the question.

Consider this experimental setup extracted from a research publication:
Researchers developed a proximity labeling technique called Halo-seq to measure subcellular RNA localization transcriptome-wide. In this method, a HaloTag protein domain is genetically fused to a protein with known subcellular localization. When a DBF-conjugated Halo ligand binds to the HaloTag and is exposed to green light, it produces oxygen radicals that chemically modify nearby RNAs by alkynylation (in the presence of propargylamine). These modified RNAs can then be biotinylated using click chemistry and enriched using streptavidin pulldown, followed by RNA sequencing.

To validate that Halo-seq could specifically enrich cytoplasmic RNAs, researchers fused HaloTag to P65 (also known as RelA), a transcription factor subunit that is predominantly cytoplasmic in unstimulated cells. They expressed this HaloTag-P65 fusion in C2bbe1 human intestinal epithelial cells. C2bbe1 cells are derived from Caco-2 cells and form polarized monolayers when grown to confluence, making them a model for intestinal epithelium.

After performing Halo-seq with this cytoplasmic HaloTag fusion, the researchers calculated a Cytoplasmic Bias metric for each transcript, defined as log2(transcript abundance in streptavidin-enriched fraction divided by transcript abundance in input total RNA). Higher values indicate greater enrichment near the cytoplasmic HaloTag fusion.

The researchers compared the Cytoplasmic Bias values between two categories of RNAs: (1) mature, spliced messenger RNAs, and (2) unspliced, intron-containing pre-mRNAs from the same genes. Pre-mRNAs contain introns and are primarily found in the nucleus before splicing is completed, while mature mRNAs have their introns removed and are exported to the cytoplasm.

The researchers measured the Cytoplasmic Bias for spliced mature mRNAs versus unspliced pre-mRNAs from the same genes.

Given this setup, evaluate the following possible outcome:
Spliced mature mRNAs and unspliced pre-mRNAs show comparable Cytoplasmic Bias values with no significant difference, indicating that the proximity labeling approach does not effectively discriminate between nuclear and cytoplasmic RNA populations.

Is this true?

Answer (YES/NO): NO